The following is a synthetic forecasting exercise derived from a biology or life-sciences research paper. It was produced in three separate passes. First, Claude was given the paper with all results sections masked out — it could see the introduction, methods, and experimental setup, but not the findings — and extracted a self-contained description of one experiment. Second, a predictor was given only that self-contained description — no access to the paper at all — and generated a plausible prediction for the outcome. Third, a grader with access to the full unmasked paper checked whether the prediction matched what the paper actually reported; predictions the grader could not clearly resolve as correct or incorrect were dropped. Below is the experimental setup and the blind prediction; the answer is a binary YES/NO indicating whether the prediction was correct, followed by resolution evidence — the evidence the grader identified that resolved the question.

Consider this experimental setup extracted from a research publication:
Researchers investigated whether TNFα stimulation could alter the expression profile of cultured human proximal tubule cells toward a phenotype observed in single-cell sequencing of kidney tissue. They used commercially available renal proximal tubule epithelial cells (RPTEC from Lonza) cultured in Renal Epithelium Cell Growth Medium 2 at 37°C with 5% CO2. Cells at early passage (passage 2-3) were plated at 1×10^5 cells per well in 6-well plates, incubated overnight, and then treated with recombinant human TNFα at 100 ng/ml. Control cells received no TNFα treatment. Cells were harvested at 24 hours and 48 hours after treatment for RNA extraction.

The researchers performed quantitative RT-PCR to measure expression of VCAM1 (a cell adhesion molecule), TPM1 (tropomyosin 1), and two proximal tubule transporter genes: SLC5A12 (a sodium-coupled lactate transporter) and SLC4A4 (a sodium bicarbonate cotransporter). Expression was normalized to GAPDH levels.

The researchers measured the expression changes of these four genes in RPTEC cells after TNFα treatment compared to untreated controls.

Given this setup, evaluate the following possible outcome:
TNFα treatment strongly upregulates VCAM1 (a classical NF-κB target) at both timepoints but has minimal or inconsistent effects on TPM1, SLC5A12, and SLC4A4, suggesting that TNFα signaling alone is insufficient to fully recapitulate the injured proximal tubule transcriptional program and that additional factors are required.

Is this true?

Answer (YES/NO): NO